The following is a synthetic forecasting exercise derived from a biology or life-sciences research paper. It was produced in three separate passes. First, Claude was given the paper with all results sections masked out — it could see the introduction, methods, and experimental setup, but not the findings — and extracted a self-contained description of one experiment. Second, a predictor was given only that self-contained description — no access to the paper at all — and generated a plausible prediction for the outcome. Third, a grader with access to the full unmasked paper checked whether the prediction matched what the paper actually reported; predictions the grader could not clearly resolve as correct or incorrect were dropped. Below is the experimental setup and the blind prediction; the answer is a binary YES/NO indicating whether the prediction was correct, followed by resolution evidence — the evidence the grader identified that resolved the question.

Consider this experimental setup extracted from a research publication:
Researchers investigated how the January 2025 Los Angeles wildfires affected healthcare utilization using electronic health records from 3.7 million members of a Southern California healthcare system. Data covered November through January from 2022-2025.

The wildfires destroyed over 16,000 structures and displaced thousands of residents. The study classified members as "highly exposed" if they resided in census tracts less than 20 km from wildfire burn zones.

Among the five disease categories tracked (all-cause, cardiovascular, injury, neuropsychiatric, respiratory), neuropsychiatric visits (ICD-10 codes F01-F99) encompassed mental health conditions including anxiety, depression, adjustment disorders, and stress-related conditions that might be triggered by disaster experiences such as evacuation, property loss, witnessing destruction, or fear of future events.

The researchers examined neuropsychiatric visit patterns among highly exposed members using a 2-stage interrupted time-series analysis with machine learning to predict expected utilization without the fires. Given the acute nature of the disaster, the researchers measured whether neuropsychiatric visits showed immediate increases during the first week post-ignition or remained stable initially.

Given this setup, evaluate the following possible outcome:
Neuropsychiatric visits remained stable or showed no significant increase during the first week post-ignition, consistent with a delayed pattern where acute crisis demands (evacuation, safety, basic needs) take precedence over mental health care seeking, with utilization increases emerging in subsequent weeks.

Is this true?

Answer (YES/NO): NO